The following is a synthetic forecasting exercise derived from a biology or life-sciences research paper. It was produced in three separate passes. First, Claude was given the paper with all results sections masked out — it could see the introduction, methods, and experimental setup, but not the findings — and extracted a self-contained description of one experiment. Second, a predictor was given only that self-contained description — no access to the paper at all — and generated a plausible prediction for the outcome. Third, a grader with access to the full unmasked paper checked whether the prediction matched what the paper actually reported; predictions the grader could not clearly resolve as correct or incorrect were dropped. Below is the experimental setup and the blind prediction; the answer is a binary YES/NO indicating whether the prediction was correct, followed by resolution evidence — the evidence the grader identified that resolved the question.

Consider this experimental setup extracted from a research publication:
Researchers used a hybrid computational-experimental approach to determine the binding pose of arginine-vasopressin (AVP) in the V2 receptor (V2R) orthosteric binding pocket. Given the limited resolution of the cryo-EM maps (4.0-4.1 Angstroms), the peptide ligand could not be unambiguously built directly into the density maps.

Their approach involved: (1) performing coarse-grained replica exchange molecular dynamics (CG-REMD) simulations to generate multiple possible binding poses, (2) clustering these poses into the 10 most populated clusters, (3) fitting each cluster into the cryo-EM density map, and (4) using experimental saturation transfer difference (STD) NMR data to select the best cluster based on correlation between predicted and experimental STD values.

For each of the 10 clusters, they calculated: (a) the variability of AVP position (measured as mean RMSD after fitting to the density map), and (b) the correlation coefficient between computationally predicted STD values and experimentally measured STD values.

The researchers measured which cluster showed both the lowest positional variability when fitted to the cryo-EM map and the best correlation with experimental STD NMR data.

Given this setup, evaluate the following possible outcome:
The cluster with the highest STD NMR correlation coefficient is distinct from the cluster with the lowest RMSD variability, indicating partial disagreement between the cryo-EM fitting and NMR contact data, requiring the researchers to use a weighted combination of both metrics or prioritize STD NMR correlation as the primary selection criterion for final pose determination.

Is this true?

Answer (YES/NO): NO